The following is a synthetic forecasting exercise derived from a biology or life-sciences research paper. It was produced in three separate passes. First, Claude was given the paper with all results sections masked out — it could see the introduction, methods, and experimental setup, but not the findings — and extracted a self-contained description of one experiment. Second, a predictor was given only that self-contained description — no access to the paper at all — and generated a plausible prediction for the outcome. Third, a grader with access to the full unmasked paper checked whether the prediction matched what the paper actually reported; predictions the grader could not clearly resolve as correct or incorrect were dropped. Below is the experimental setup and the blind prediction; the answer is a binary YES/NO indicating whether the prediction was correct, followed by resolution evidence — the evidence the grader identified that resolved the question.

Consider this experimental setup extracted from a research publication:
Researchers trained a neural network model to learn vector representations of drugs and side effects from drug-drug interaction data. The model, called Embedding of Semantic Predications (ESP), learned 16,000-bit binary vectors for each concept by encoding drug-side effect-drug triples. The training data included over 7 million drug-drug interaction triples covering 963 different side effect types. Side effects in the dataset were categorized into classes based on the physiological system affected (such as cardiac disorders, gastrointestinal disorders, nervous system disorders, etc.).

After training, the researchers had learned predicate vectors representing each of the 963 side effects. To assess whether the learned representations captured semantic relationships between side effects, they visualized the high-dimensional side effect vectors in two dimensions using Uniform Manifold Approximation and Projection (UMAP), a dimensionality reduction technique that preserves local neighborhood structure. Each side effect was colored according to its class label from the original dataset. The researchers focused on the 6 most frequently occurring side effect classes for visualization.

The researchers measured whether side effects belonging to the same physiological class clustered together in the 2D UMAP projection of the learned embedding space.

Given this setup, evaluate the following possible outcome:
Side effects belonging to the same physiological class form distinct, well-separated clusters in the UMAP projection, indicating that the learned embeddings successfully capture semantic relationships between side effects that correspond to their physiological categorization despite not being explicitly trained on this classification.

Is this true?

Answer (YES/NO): NO